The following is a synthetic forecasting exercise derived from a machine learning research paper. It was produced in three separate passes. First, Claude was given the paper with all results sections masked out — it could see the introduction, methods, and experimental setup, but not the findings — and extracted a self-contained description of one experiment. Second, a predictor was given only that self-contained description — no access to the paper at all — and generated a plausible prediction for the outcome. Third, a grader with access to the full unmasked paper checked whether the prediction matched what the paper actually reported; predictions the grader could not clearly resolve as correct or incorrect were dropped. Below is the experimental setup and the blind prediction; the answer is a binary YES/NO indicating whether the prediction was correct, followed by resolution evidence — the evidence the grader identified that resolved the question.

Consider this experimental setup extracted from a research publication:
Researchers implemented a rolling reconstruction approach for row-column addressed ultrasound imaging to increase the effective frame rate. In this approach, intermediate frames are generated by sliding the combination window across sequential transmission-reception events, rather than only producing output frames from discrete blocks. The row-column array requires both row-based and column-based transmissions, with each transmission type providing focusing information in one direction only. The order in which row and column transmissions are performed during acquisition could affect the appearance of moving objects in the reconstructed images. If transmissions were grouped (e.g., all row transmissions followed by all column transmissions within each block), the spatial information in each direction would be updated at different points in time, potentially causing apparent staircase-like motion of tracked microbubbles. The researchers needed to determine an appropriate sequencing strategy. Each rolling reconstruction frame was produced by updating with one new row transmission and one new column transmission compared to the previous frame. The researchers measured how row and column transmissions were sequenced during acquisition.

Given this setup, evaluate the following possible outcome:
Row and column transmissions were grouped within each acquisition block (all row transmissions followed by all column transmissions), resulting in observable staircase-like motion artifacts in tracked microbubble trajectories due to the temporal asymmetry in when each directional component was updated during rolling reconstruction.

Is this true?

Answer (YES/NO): NO